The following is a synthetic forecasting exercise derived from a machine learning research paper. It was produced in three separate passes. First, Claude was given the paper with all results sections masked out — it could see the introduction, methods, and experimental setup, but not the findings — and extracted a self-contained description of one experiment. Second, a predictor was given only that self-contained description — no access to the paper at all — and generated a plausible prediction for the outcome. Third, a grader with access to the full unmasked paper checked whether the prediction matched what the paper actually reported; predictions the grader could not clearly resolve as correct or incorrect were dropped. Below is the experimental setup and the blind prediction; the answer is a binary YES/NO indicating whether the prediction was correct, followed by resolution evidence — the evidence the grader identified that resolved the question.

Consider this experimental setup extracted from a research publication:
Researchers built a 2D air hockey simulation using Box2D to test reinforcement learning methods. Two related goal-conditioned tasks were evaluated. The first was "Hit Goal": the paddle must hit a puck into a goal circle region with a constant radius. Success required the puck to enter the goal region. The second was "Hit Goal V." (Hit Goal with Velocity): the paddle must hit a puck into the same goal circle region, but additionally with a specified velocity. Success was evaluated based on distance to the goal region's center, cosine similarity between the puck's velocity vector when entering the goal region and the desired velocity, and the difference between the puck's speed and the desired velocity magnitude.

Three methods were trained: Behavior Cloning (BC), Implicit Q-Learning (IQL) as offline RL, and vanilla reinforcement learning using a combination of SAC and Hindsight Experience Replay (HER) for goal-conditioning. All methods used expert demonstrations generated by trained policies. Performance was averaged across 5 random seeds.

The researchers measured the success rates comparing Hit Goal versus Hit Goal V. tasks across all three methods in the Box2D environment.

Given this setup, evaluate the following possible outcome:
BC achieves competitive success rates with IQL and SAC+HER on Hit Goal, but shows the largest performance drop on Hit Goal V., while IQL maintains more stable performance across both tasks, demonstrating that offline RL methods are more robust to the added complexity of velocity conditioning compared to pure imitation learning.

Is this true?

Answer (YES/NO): NO